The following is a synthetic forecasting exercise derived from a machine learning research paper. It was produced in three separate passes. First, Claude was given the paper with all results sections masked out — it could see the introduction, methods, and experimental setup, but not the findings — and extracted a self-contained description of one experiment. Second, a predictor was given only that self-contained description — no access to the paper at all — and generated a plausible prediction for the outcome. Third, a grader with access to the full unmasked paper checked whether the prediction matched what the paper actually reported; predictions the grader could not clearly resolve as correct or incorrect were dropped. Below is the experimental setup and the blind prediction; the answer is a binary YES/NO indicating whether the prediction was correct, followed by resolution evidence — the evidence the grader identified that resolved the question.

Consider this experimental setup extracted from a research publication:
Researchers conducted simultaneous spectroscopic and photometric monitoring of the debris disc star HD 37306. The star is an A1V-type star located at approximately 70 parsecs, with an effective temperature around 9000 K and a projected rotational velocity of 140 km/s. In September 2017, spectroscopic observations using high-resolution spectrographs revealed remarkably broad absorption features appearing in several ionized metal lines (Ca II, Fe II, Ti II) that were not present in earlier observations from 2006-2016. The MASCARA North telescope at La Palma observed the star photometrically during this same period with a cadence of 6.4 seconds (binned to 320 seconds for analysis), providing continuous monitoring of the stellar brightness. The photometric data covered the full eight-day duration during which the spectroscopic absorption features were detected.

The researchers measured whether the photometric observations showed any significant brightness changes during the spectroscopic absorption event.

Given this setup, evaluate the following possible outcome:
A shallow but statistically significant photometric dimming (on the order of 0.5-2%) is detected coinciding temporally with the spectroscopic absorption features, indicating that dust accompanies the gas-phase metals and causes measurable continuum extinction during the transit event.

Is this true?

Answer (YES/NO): NO